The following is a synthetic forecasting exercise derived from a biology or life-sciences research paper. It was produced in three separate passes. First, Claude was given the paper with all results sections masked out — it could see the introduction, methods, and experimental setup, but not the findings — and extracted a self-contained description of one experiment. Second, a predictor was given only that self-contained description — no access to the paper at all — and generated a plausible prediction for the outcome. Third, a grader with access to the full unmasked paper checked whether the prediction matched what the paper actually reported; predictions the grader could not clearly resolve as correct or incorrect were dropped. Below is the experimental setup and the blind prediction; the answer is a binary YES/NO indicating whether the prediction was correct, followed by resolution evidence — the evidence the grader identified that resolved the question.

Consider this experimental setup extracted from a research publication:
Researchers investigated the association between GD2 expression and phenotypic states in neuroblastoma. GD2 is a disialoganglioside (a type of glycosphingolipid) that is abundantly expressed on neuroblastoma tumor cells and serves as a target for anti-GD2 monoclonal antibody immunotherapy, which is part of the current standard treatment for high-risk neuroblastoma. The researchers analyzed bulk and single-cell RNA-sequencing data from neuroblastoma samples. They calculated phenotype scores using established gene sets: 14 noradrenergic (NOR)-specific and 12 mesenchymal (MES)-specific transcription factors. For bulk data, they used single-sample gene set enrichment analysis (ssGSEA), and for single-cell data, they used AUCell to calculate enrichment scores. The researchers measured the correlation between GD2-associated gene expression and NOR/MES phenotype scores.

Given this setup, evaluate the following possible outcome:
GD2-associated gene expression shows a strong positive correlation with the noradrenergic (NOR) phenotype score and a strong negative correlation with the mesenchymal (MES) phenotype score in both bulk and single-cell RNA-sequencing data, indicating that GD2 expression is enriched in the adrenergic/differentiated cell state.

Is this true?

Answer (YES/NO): YES